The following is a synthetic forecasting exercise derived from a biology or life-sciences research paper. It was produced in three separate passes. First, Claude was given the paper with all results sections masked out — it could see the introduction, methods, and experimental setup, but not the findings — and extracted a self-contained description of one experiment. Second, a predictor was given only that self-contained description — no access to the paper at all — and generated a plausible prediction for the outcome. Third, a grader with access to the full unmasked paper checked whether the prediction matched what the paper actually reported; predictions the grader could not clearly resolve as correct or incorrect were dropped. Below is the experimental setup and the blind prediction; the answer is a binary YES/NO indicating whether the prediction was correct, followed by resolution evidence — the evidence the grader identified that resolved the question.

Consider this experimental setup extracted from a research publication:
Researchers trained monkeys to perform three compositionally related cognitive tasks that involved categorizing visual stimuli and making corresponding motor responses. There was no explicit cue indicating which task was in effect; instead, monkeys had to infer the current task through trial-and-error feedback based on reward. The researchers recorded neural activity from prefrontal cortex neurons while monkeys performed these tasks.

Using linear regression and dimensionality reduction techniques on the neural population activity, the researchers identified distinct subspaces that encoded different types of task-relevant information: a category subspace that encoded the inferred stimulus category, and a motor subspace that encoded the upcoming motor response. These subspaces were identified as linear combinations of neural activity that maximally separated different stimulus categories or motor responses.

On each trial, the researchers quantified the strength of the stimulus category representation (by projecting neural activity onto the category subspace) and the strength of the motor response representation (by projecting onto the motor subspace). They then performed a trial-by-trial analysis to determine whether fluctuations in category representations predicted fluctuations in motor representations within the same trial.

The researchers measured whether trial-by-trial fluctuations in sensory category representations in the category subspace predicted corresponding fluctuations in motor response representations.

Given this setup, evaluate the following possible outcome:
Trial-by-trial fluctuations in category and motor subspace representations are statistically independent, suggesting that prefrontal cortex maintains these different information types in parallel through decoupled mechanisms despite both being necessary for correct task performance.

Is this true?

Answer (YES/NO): NO